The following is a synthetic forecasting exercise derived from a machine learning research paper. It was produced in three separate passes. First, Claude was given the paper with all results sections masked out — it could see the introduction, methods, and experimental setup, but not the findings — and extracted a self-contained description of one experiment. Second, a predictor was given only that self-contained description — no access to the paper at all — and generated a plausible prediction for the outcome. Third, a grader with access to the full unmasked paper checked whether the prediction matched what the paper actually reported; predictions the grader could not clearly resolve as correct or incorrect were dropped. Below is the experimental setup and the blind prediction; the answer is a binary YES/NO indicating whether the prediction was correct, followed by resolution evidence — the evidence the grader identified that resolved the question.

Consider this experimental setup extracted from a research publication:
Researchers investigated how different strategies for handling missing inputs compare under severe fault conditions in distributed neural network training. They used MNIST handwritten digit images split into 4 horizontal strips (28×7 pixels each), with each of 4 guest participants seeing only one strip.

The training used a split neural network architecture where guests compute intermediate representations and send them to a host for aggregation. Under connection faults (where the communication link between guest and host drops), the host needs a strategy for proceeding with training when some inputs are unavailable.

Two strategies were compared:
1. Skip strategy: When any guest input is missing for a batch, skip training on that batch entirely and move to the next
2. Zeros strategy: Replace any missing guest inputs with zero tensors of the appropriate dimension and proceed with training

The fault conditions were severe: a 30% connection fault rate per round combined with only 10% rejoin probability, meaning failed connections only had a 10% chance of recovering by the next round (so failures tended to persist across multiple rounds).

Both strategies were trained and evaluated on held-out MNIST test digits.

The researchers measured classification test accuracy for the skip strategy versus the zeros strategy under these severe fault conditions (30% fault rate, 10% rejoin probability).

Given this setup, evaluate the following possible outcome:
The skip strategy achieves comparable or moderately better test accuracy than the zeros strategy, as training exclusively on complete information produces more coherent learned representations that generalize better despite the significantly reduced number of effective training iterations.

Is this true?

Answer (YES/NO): NO